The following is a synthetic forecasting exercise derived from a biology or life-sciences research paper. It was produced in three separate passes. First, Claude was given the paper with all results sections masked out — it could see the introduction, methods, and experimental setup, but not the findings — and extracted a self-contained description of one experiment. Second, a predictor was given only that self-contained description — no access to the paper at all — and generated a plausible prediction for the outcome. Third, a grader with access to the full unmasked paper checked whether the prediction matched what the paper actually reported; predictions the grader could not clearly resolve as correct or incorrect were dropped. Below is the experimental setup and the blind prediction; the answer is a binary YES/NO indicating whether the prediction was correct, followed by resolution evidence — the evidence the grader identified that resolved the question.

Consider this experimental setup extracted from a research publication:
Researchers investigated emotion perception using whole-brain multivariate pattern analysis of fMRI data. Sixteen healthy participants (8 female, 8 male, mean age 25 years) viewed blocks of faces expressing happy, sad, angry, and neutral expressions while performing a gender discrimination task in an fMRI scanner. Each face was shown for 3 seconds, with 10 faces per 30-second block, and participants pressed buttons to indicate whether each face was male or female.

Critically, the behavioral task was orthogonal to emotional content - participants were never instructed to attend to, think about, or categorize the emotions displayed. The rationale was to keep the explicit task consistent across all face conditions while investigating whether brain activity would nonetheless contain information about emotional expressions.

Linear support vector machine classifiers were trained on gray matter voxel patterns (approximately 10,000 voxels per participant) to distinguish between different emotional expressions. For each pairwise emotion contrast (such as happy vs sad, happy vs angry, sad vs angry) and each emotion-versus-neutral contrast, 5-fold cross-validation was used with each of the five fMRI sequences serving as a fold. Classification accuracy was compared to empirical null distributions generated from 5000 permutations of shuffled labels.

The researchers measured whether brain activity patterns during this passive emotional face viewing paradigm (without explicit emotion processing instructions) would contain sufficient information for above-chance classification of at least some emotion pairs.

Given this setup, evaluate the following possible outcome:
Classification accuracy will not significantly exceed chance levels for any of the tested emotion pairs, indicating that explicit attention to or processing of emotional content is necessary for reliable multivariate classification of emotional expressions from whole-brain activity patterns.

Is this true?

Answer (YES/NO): NO